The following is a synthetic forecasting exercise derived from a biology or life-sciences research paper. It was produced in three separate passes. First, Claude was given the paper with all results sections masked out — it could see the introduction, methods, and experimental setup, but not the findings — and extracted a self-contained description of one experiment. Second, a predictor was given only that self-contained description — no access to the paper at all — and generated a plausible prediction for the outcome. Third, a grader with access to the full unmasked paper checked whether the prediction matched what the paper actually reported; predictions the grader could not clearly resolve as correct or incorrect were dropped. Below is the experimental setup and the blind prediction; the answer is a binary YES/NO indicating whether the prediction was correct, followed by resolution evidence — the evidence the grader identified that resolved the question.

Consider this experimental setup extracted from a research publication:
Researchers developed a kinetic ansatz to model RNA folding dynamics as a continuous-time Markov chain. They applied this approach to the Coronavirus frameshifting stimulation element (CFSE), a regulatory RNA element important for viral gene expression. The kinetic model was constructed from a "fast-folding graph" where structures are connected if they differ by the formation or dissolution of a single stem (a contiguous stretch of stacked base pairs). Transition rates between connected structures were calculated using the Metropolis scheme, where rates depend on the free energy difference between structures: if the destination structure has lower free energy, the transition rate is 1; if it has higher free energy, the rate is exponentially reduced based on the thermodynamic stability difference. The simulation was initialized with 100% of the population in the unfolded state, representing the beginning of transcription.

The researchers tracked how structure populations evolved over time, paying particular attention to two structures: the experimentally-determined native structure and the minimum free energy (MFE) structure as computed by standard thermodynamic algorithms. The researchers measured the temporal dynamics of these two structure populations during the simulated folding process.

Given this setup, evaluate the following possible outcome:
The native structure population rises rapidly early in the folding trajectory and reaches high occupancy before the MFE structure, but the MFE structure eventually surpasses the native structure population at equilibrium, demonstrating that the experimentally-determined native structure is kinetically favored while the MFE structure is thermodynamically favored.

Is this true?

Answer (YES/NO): YES